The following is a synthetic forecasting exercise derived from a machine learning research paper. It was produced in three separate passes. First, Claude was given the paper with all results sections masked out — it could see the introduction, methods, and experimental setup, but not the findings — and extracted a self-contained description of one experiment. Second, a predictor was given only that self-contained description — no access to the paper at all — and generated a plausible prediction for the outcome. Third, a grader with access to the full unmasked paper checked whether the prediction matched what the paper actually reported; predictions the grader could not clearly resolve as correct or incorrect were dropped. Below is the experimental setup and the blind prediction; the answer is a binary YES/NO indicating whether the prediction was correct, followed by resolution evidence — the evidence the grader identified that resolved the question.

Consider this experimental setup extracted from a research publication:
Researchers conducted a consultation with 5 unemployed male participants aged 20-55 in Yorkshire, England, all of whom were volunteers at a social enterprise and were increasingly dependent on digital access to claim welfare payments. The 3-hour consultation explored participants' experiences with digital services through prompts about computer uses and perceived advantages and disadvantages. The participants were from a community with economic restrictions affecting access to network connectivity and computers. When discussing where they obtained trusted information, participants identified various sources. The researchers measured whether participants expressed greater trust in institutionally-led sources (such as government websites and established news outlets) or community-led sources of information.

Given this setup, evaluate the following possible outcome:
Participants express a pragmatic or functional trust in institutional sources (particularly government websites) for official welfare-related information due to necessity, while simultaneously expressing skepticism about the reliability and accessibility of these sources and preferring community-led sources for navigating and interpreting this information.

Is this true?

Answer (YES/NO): NO